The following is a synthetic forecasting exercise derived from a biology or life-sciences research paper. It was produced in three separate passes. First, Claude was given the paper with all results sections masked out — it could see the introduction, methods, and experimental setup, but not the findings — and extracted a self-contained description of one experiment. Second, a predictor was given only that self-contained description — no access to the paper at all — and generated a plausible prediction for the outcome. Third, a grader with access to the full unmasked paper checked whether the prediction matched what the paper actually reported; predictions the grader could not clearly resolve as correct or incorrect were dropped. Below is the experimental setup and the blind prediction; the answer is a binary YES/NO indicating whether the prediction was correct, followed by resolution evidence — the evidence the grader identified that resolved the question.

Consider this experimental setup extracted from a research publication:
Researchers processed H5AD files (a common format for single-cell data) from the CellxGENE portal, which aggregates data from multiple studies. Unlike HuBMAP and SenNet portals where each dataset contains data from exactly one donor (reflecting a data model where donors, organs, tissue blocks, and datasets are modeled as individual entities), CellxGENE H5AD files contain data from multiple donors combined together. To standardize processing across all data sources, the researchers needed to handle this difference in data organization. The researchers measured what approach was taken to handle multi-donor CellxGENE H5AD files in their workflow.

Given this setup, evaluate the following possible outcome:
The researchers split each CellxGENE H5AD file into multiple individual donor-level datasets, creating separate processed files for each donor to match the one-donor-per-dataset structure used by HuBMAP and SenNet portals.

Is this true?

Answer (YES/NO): YES